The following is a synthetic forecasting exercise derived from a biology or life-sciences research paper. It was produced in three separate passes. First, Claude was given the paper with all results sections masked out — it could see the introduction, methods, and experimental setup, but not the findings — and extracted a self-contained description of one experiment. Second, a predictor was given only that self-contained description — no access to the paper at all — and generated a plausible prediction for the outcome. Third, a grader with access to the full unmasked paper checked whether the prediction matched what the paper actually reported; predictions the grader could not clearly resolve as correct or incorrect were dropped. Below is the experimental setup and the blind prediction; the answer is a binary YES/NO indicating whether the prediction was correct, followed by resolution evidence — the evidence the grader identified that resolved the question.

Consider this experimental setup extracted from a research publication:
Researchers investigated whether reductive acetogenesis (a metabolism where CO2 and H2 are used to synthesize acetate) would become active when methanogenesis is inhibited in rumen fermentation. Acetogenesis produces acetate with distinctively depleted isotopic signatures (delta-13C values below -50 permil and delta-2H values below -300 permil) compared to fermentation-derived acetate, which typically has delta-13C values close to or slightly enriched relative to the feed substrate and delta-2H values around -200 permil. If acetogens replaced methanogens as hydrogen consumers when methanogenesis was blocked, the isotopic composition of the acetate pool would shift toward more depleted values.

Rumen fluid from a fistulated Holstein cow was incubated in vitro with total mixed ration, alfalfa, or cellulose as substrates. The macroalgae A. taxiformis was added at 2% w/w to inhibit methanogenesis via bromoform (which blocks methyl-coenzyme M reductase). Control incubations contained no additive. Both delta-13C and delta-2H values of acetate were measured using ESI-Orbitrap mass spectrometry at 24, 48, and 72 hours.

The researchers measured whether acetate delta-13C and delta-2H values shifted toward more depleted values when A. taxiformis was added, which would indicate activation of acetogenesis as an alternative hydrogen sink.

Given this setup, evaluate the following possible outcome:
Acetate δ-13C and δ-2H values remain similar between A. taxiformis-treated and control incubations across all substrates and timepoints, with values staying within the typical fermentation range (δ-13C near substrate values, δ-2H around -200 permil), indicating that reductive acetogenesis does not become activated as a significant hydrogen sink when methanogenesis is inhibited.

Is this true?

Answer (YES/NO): NO